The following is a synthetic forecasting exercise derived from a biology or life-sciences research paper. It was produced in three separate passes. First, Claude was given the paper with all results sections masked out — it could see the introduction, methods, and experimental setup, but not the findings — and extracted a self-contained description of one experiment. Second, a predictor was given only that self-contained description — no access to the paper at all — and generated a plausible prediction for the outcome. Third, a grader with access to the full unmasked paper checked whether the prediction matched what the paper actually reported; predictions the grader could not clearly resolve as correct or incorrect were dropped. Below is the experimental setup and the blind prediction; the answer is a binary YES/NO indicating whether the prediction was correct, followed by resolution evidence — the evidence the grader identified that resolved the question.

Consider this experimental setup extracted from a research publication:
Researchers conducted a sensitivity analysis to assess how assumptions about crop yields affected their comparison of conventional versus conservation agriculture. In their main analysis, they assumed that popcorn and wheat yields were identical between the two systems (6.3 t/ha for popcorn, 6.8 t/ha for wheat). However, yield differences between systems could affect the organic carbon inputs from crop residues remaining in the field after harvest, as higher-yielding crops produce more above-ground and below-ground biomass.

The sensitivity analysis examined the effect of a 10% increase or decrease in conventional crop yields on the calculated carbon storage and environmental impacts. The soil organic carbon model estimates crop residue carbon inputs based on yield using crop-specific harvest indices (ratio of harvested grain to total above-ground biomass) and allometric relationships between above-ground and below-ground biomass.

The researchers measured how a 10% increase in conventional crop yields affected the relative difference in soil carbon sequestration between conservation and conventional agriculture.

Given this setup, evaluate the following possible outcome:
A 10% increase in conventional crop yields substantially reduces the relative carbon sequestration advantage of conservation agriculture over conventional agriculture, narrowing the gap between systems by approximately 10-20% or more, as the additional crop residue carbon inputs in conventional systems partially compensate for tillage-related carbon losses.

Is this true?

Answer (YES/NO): NO